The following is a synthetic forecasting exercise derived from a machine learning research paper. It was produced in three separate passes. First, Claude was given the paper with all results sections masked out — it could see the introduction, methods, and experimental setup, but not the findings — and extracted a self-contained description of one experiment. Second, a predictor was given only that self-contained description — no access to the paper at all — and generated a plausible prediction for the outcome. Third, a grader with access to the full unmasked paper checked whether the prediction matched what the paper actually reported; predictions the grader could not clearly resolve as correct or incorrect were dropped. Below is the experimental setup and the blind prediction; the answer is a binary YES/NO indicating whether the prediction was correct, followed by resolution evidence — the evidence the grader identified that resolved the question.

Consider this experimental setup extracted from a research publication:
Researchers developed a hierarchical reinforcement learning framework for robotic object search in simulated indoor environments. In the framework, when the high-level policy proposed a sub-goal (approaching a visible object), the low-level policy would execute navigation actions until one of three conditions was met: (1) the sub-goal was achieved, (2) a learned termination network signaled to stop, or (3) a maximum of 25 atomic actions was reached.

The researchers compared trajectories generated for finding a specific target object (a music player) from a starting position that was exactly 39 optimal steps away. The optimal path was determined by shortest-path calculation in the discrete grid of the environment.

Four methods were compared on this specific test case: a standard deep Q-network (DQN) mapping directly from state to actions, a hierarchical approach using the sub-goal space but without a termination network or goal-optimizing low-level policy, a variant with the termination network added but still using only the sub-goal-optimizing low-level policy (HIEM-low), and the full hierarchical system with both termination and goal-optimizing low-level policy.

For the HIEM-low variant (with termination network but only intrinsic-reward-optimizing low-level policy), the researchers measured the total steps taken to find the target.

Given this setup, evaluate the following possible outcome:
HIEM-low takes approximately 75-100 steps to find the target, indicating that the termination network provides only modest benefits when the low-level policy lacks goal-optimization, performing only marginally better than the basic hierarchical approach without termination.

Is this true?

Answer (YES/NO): YES